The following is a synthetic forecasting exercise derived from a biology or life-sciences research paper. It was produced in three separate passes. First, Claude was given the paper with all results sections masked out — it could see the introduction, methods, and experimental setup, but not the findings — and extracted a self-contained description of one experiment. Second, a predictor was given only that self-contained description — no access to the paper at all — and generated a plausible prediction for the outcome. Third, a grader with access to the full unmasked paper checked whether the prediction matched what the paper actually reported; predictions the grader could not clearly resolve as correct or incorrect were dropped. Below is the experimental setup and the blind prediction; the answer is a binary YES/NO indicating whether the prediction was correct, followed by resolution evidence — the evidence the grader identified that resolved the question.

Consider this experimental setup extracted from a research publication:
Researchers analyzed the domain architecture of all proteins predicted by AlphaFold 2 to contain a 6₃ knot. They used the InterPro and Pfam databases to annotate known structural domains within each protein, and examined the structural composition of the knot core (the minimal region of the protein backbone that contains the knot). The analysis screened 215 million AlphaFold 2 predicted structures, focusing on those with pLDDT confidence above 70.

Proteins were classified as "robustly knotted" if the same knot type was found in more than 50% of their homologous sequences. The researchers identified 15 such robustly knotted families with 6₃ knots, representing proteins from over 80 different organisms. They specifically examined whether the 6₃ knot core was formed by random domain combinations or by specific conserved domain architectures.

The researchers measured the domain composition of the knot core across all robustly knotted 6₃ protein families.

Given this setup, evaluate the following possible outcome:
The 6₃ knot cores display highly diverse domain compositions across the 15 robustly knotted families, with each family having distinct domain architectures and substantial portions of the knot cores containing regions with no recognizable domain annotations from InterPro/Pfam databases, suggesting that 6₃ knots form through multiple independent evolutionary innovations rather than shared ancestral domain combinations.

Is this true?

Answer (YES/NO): NO